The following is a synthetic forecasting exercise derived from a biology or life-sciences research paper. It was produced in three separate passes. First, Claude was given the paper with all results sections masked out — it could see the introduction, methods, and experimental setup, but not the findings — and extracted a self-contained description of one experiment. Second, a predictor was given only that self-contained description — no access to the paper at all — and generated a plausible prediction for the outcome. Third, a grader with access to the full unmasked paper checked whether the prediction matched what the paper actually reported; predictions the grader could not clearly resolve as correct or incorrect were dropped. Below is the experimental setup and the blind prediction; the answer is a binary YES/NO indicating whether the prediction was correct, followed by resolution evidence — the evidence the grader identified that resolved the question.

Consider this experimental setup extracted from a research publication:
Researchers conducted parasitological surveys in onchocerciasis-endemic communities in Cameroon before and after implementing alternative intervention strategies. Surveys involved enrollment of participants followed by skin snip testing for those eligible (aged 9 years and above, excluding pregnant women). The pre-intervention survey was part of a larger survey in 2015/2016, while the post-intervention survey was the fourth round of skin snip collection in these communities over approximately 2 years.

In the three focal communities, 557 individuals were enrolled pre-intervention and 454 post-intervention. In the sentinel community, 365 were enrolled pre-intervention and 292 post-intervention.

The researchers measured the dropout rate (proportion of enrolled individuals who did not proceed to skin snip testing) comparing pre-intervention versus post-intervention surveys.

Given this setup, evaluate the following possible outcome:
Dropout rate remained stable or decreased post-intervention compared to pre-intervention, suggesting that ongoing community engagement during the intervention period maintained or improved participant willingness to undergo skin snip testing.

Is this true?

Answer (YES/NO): YES